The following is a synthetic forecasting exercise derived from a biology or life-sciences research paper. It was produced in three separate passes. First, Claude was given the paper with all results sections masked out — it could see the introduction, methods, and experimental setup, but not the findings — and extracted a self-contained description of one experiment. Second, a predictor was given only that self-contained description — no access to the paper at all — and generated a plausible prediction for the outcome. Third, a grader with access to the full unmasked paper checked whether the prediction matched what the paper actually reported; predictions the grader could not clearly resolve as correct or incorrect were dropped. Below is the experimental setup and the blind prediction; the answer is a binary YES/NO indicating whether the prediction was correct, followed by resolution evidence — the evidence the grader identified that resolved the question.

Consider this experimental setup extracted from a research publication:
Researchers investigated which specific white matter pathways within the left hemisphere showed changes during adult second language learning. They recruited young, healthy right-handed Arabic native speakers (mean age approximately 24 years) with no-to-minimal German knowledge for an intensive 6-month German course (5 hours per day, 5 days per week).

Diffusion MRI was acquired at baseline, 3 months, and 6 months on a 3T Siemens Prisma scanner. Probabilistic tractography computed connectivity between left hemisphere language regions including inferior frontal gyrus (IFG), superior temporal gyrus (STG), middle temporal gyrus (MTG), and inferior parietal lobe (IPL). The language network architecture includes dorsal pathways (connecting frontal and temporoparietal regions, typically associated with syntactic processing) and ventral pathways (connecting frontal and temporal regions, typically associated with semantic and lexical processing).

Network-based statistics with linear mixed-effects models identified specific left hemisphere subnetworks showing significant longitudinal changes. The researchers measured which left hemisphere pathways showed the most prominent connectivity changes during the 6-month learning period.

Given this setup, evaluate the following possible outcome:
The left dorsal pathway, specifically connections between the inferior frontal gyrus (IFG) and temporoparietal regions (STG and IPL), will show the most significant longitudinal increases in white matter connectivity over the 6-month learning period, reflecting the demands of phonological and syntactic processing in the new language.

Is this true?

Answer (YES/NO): NO